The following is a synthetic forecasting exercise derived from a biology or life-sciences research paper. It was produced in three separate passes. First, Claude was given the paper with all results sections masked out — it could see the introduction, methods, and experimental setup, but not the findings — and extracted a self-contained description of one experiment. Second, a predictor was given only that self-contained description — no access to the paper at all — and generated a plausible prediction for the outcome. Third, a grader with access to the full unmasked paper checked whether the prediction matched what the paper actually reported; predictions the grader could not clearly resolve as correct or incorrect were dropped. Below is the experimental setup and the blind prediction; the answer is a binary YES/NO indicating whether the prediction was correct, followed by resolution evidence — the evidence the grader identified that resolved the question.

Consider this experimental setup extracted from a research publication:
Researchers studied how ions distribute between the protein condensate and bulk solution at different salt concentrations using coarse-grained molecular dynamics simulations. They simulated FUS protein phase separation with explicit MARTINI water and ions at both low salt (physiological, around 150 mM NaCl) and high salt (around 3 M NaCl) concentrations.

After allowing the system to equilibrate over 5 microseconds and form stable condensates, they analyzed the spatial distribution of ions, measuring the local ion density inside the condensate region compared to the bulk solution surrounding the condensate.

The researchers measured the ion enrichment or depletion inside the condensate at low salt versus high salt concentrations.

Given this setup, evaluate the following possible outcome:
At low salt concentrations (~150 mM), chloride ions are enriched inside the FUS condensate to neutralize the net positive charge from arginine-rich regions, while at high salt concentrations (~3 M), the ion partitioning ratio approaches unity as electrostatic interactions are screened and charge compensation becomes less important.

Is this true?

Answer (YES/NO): NO